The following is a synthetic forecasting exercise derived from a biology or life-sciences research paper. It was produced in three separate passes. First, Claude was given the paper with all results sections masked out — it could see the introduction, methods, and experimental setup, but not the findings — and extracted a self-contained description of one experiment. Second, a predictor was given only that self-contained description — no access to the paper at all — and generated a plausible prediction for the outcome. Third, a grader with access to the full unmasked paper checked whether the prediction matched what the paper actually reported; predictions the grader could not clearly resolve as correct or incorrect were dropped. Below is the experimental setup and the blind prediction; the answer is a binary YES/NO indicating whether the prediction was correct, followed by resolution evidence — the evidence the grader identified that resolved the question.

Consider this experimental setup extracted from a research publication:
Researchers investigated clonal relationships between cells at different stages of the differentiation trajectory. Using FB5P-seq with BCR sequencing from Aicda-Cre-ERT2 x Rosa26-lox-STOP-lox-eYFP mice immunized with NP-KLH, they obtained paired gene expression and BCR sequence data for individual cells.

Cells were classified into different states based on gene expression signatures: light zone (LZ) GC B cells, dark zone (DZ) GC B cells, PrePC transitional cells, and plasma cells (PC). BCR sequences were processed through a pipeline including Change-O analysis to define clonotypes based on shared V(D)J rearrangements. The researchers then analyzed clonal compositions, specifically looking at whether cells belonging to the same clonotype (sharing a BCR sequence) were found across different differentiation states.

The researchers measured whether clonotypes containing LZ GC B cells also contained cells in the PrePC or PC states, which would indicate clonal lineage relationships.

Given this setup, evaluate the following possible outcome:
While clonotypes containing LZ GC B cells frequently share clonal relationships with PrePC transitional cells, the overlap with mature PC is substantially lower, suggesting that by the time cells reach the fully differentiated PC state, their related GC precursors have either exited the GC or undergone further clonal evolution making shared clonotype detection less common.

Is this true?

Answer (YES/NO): NO